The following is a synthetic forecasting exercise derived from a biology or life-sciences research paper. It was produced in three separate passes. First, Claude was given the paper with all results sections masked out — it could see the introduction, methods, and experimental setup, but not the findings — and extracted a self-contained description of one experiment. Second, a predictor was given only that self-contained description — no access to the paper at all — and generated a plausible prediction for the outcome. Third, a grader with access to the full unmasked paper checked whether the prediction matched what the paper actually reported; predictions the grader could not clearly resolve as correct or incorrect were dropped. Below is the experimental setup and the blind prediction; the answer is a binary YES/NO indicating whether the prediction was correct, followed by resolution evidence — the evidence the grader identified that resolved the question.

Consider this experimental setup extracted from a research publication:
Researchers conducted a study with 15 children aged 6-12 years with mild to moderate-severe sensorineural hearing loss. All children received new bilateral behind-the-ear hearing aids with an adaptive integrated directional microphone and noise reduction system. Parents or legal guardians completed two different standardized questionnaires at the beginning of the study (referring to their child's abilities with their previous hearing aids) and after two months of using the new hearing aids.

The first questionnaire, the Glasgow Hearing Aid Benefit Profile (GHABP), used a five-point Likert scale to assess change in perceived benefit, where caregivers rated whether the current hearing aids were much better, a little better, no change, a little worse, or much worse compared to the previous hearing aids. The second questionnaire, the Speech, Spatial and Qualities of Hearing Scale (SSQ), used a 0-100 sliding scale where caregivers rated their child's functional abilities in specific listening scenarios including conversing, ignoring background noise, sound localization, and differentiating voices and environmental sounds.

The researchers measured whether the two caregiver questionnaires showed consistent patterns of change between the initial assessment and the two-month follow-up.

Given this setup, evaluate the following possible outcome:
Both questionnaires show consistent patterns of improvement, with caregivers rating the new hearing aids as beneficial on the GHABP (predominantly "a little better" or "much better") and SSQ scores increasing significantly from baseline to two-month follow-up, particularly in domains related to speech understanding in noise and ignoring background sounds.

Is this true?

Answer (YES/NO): NO